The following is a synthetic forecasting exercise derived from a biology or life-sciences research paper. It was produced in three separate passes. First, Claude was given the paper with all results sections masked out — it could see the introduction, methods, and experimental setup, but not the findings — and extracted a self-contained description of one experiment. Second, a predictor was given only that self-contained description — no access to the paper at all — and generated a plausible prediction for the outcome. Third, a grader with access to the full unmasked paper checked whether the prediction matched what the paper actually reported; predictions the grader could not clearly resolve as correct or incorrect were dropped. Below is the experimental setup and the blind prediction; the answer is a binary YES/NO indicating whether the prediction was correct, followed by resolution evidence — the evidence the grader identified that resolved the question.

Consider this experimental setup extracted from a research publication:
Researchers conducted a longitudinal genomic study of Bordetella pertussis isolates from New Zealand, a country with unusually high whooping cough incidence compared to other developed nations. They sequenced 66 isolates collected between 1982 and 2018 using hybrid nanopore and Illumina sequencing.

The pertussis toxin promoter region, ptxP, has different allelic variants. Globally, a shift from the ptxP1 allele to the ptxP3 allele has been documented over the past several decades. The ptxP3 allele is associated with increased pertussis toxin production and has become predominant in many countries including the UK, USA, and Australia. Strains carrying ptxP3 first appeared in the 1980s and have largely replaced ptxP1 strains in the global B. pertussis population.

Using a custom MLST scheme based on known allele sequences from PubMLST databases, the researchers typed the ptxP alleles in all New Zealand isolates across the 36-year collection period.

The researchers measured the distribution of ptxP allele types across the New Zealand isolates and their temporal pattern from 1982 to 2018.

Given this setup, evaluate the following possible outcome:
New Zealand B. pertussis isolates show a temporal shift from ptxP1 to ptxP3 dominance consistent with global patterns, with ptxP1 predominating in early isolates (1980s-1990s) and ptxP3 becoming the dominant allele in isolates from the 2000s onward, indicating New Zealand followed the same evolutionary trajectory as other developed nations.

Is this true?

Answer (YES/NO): YES